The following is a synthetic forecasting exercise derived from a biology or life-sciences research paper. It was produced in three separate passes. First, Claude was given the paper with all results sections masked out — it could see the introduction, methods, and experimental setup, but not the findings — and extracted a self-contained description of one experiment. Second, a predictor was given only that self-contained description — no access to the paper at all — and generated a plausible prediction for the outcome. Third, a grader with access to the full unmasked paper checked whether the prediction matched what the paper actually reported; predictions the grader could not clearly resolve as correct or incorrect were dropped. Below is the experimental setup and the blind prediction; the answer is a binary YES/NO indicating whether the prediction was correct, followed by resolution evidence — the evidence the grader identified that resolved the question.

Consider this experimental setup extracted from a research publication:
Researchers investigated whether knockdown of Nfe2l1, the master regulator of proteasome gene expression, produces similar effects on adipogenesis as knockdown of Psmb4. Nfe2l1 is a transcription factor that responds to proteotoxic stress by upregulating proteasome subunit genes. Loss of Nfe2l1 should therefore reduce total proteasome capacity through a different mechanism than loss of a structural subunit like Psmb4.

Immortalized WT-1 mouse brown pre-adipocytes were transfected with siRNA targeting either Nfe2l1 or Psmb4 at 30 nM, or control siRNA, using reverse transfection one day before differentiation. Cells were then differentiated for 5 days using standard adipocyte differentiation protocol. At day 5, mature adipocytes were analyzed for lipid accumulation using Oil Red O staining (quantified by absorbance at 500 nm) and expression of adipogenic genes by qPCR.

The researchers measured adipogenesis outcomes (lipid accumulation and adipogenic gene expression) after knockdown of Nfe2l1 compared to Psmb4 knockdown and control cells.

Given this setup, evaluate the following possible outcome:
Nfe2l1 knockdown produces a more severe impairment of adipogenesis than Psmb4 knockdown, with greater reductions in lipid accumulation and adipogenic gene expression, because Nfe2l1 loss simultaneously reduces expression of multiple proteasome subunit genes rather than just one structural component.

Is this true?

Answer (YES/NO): NO